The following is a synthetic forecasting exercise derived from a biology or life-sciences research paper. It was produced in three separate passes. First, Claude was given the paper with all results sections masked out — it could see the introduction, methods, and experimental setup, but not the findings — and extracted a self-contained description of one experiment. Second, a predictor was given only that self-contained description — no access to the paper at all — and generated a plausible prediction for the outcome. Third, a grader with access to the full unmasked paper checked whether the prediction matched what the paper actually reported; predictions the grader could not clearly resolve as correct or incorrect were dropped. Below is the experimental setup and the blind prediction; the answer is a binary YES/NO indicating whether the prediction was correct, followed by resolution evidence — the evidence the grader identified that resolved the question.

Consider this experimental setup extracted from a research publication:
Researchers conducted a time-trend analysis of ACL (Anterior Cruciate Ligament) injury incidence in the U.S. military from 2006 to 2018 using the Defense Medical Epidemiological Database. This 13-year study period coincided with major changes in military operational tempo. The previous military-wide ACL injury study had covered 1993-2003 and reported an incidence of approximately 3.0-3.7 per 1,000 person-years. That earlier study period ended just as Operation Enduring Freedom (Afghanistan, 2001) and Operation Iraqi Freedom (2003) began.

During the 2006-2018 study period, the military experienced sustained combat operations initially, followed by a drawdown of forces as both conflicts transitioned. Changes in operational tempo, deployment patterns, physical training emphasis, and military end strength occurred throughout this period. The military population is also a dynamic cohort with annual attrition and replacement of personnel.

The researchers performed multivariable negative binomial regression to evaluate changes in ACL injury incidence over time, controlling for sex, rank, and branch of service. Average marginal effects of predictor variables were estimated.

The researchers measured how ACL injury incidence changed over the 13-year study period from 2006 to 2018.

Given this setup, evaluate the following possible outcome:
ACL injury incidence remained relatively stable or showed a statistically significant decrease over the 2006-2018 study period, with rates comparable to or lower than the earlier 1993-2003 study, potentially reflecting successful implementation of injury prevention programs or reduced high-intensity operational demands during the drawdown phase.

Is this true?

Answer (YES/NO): YES